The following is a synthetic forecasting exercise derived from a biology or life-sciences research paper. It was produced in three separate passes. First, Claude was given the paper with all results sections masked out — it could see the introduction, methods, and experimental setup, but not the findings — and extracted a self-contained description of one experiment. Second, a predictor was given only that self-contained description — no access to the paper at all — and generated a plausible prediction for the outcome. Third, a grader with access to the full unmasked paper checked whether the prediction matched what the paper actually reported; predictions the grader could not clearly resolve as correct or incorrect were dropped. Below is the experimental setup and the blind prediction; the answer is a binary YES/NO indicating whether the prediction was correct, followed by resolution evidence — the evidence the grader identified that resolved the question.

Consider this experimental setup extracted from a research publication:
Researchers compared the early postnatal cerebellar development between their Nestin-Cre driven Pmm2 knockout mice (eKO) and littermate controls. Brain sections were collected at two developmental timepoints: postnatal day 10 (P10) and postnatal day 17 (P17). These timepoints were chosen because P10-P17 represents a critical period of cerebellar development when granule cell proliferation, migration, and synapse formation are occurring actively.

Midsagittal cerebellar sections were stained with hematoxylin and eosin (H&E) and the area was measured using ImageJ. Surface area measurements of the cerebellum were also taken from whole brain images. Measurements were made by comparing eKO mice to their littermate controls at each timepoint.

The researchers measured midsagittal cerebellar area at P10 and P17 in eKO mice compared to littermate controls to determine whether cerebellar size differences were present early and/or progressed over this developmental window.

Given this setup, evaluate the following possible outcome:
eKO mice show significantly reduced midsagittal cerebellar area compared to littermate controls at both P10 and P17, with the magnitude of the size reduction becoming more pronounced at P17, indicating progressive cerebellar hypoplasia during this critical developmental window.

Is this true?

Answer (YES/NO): NO